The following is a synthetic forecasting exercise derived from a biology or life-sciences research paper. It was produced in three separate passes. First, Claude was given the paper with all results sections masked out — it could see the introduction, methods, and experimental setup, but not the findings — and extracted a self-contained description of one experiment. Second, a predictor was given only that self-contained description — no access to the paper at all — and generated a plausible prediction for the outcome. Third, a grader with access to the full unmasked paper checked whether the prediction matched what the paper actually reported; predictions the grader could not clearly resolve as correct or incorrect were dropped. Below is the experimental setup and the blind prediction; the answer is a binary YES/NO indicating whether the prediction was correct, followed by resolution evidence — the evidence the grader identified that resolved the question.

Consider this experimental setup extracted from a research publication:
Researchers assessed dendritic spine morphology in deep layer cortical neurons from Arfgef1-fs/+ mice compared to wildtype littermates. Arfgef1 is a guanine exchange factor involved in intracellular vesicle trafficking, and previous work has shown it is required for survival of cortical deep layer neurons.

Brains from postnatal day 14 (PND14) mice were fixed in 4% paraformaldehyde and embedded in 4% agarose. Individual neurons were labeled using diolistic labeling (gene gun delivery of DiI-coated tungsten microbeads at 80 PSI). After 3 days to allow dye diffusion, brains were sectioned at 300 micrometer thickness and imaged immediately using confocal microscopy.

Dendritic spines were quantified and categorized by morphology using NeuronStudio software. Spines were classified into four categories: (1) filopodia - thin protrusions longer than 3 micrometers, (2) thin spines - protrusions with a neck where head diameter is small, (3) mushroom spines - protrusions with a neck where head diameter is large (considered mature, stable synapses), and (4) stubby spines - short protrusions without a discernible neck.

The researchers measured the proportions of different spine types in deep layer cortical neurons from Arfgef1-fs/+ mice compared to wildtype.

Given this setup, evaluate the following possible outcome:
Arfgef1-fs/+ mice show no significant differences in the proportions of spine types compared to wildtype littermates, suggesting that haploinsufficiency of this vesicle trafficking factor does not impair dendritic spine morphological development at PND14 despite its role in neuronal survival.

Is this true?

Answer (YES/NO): NO